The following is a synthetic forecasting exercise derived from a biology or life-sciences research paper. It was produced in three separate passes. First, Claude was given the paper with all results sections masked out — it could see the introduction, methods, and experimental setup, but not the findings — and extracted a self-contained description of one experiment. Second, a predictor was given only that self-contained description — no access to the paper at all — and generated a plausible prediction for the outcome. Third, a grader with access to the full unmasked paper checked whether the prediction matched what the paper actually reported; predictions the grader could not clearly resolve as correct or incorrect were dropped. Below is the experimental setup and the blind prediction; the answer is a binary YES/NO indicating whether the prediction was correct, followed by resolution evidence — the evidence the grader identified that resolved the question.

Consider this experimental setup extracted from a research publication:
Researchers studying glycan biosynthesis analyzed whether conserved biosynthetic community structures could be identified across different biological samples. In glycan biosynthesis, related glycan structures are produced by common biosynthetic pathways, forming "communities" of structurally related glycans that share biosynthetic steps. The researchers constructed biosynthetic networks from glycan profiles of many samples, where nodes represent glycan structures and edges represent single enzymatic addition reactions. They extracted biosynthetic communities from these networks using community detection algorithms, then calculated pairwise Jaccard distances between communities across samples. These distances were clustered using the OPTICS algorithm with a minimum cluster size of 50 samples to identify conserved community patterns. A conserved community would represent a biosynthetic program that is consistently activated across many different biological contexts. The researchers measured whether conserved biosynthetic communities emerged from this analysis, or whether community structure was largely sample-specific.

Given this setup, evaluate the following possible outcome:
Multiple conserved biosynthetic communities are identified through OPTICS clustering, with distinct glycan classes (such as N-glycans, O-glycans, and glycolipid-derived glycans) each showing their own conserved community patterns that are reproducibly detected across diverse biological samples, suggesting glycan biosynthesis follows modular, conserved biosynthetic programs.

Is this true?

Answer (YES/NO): NO